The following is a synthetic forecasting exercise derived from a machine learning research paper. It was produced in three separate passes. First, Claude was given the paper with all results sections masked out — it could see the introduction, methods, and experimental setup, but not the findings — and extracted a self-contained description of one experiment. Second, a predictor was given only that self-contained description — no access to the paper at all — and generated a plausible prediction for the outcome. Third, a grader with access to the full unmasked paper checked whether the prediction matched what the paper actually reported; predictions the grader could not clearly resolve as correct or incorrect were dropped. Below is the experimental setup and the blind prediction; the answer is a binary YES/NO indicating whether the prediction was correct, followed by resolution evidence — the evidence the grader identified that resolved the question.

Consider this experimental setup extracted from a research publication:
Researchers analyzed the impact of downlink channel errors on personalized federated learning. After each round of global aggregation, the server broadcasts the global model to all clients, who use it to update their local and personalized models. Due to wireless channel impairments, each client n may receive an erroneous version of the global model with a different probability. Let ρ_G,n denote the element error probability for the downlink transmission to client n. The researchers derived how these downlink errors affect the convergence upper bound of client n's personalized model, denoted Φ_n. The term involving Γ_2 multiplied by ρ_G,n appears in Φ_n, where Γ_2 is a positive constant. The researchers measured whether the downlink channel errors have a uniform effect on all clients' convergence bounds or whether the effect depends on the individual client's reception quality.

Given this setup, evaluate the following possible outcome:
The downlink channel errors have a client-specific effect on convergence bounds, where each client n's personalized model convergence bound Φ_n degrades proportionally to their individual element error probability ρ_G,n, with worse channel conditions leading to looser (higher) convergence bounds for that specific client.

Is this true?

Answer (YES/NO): YES